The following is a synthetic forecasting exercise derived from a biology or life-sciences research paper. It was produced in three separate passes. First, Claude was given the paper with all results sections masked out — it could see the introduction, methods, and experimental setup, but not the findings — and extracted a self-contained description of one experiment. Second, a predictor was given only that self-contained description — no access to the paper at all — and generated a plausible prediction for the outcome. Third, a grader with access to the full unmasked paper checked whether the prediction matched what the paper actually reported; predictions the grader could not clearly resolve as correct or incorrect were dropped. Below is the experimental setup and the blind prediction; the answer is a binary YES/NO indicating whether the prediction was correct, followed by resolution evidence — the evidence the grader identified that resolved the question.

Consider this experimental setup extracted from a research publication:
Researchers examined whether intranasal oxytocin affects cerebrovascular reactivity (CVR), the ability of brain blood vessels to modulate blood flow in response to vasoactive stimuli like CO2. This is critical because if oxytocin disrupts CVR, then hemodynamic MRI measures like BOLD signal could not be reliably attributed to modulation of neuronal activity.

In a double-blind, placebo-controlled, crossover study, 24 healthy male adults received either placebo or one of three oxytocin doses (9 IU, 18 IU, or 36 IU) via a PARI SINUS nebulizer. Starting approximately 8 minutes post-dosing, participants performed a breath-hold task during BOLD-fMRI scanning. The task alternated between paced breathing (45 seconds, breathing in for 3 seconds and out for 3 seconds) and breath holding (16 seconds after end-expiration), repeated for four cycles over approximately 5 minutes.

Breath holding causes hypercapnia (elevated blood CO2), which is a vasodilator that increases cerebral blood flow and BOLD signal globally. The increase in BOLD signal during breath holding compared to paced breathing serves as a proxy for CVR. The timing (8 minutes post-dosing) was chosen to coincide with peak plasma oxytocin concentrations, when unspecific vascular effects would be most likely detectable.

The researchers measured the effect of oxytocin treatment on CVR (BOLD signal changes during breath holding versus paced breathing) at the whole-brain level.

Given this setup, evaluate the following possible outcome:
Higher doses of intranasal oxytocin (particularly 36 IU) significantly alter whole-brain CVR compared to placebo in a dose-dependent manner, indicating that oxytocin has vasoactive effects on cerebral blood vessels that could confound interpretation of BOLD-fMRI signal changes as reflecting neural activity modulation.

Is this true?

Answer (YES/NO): NO